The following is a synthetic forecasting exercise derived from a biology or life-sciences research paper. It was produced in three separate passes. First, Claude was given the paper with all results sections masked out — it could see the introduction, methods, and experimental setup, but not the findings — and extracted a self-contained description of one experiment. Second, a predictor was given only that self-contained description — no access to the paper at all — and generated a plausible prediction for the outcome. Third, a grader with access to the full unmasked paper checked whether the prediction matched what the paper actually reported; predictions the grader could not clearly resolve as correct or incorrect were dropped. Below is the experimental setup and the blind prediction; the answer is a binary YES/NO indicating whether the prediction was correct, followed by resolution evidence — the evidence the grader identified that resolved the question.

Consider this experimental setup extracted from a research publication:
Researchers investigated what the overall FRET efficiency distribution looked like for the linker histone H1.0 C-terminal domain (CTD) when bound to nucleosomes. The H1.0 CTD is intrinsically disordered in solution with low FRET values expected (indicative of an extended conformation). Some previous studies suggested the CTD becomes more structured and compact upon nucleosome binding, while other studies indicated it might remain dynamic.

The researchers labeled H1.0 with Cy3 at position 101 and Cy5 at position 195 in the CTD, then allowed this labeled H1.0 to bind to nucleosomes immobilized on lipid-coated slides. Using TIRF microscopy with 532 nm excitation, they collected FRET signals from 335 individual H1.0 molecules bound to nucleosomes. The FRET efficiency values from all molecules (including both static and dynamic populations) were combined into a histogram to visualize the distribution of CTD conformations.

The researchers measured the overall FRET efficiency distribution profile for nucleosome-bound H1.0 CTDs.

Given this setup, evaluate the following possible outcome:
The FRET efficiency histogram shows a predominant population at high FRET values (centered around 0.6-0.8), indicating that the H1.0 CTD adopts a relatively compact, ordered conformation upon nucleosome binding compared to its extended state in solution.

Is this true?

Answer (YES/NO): NO